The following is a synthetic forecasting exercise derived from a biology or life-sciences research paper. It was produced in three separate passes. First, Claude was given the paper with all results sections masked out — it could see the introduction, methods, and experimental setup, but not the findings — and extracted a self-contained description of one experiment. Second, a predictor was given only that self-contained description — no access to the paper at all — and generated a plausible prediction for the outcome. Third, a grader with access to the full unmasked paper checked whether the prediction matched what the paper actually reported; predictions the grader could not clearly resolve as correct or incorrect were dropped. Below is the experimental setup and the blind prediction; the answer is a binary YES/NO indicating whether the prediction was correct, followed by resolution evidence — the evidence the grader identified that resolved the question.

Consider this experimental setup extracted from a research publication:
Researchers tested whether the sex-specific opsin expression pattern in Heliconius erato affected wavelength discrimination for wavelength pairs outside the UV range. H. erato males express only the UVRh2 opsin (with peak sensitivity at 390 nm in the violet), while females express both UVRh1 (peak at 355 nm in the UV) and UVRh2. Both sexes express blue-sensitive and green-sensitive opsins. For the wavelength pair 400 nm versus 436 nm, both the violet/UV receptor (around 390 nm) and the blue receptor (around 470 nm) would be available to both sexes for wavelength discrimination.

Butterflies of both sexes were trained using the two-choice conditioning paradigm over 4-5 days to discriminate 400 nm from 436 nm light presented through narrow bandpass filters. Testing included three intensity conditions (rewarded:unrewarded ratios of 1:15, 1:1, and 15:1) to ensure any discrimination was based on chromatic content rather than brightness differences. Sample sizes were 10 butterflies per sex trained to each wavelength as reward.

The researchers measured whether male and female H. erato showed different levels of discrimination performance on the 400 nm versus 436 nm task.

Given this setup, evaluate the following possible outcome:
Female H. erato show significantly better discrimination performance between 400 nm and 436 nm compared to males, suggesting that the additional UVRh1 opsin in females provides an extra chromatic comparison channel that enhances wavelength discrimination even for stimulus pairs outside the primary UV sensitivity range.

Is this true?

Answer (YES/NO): NO